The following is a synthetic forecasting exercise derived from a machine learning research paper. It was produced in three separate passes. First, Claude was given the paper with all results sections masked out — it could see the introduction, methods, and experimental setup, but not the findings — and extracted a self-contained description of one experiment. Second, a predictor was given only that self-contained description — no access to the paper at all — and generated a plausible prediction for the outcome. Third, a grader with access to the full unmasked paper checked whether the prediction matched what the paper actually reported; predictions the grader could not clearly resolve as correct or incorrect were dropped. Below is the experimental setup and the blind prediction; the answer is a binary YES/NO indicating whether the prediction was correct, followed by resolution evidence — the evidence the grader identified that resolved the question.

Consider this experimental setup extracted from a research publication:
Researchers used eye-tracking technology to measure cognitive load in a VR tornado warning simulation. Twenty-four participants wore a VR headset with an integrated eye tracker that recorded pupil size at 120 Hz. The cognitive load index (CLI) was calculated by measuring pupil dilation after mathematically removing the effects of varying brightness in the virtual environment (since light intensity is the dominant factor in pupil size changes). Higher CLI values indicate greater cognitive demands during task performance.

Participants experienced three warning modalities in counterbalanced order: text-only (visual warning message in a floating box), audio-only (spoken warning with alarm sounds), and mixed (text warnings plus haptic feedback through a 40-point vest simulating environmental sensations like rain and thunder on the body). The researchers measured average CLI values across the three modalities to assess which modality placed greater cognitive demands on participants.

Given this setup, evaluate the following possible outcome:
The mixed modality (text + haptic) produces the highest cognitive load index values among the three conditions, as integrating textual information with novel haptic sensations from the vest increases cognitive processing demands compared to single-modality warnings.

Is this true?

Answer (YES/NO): NO